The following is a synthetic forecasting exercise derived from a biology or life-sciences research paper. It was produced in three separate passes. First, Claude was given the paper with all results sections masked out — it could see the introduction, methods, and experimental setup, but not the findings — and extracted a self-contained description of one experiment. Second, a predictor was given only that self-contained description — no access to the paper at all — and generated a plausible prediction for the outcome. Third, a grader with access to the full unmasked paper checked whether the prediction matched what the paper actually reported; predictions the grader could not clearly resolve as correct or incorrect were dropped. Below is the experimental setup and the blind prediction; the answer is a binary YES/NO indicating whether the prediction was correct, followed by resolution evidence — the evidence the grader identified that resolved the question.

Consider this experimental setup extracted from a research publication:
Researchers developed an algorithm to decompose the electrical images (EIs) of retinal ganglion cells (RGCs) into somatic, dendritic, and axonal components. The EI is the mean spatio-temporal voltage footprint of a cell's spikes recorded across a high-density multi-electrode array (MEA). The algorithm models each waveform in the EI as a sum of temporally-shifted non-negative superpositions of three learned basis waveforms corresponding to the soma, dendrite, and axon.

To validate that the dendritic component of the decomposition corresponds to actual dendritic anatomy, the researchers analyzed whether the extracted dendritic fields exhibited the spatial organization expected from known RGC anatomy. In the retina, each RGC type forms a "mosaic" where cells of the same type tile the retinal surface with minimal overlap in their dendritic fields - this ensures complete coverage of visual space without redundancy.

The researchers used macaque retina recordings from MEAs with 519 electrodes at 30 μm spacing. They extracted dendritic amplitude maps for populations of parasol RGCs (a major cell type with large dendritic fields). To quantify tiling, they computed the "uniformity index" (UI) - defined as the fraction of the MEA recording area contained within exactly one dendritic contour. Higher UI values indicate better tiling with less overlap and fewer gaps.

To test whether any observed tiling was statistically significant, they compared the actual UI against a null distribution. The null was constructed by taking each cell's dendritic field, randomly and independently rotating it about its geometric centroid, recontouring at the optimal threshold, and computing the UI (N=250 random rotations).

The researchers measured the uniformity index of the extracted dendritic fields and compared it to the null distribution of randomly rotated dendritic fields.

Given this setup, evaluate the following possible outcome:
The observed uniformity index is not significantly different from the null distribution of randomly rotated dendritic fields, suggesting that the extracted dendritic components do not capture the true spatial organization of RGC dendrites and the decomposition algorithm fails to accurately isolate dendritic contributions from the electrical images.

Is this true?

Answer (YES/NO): YES